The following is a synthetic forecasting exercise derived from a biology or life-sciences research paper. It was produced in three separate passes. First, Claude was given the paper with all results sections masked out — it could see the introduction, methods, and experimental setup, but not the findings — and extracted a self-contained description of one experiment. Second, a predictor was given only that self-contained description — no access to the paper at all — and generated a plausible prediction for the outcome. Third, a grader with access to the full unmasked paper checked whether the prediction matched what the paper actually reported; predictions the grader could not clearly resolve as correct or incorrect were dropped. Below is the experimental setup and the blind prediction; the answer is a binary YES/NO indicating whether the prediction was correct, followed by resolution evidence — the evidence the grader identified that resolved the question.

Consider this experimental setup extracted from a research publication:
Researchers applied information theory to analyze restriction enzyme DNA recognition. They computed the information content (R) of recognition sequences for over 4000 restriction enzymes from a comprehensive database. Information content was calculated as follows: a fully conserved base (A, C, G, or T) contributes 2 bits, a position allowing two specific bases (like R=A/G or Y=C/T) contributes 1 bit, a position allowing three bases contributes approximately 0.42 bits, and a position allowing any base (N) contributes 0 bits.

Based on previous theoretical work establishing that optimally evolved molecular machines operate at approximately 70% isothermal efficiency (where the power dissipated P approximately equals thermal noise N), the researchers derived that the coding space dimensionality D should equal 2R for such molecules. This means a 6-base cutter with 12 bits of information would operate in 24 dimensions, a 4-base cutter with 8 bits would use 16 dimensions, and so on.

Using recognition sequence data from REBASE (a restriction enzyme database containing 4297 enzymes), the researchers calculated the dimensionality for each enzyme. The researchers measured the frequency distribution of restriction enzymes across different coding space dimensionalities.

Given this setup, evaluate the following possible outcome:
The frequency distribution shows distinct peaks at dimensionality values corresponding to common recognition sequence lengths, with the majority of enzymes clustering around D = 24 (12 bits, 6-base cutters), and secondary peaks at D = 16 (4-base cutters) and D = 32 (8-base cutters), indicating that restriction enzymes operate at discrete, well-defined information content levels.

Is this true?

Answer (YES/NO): YES